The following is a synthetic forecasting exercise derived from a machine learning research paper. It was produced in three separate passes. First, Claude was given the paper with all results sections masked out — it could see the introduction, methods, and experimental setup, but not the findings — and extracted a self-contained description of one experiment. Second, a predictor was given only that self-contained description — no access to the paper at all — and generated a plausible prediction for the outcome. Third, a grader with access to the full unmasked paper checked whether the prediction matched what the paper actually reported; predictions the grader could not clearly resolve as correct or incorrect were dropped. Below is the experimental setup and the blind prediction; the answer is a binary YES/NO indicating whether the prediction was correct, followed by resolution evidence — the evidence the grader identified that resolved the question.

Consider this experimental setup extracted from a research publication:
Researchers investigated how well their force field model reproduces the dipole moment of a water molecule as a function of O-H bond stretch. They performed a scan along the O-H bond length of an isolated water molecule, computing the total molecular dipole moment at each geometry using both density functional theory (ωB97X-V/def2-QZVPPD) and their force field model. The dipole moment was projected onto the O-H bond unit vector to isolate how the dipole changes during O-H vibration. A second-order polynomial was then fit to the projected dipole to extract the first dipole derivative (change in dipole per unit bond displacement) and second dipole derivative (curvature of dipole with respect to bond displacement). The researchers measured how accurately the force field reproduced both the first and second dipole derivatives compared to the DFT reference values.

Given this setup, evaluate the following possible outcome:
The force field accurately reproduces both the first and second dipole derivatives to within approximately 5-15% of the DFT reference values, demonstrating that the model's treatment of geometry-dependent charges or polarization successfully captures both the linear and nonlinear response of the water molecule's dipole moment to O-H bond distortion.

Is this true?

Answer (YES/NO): NO